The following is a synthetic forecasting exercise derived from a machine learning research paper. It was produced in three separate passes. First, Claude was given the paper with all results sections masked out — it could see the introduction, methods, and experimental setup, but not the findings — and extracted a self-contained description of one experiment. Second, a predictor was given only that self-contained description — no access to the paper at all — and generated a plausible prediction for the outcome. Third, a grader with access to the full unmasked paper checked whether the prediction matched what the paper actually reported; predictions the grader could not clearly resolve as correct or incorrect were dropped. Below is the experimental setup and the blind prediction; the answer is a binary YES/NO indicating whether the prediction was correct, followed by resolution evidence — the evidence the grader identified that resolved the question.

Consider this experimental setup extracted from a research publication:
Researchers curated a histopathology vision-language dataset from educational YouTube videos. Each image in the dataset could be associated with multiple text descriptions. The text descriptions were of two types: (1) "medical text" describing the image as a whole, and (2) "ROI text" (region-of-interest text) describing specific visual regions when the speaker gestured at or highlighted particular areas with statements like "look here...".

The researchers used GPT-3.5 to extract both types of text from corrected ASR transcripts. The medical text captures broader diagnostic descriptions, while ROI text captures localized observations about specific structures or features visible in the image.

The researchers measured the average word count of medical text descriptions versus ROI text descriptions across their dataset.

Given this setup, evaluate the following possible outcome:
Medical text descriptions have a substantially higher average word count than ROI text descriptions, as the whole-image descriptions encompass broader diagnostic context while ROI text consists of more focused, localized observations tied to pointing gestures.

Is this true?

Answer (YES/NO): YES